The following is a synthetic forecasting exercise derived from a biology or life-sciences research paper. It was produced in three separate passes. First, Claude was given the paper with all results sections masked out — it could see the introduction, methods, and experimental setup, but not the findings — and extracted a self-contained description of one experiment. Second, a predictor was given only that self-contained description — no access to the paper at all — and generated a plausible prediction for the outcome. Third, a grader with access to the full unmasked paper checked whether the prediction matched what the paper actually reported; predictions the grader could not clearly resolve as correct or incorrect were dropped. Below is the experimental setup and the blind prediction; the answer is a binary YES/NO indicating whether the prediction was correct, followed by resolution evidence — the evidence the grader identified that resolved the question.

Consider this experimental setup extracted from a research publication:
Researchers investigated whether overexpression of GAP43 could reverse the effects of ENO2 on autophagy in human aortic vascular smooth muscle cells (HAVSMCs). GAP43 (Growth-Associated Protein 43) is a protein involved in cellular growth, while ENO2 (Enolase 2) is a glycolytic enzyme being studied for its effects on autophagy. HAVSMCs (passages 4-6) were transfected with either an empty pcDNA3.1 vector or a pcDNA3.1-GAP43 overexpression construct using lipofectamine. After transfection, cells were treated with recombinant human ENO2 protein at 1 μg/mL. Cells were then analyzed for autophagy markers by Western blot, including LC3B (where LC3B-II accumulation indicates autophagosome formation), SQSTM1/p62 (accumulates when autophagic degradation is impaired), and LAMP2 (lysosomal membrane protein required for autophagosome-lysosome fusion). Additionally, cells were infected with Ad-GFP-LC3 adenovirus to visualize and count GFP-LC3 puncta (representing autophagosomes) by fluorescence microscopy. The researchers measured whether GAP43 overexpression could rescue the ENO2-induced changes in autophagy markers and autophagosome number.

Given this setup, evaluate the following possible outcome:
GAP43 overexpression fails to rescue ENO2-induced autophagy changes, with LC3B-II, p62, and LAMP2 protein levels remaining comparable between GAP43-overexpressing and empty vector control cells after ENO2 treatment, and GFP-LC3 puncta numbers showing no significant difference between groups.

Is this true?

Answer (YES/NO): NO